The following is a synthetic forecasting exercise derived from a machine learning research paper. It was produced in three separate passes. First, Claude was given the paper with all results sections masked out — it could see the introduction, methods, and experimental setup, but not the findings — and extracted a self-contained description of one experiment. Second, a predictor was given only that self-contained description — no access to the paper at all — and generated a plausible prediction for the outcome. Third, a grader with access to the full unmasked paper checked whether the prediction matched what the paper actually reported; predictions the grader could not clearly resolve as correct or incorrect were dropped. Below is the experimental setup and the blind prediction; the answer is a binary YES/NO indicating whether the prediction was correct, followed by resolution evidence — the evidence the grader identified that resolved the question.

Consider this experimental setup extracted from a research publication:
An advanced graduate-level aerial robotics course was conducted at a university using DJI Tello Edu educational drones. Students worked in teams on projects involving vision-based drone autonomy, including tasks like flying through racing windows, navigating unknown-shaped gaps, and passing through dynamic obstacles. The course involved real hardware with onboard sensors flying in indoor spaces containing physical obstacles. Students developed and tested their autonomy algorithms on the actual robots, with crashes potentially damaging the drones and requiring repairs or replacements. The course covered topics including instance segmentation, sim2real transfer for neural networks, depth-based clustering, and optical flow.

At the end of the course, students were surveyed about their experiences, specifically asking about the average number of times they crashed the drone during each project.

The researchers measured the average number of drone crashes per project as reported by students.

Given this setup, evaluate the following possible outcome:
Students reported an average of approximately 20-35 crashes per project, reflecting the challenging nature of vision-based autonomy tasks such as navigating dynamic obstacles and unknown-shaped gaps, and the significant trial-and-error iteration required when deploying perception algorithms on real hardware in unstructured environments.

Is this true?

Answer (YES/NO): YES